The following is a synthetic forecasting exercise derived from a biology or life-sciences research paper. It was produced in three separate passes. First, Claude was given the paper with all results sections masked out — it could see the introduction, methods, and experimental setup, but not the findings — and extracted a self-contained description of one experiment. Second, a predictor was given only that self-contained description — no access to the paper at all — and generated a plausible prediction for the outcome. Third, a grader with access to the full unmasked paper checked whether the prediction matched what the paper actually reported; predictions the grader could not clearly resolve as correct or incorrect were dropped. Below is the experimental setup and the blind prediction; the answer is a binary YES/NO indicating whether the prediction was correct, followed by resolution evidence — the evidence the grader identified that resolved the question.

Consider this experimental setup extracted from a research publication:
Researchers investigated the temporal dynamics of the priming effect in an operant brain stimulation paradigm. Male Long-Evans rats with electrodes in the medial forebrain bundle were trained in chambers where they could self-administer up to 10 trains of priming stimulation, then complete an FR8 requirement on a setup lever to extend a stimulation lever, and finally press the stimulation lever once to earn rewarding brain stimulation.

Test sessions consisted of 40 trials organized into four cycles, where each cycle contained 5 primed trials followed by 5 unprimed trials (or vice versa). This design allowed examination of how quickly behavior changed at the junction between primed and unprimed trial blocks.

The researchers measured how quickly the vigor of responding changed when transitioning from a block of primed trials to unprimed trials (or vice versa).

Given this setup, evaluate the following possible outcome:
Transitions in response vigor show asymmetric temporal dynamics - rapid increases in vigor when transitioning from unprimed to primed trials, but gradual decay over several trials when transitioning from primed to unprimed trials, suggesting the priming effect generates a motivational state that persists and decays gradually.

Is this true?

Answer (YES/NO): NO